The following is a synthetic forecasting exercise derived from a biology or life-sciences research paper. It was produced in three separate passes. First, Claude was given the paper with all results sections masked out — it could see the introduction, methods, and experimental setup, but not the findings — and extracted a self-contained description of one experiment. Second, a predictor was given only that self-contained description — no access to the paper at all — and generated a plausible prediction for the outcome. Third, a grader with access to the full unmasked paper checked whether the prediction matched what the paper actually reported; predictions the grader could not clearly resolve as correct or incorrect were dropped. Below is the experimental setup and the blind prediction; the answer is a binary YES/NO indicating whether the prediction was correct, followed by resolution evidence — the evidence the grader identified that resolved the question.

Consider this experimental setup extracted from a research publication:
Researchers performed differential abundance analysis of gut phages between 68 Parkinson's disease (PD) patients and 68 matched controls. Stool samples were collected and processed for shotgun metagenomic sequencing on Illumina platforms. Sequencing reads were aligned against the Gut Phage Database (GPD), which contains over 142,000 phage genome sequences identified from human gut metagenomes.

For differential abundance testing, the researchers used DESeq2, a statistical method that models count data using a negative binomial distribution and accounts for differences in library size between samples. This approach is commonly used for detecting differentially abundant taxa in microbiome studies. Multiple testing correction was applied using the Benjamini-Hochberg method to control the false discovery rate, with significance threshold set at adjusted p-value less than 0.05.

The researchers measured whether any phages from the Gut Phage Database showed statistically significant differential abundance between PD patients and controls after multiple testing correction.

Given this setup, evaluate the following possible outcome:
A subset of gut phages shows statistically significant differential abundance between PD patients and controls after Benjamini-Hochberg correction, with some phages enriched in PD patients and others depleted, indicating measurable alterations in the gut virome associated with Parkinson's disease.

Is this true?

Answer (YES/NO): YES